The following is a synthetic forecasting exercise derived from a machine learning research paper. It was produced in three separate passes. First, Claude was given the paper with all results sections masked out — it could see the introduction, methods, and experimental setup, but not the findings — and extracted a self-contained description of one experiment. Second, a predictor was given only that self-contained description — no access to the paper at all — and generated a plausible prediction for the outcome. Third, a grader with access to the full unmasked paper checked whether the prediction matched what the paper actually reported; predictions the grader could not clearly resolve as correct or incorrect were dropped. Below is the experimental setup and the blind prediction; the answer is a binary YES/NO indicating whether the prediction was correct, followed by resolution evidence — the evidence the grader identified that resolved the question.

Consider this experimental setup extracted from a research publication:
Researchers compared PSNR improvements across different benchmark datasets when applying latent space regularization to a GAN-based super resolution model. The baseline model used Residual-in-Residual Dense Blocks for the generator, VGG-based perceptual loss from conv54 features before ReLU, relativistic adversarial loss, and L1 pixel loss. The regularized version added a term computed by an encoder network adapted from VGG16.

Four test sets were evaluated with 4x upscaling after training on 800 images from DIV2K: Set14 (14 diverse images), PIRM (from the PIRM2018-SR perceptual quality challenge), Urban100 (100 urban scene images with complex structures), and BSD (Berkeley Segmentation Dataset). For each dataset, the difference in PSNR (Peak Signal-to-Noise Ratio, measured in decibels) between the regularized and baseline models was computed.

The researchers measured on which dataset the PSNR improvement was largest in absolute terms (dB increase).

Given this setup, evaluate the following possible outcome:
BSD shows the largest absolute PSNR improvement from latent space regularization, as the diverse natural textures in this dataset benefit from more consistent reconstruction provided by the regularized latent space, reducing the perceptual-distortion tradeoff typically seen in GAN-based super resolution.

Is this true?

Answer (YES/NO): NO